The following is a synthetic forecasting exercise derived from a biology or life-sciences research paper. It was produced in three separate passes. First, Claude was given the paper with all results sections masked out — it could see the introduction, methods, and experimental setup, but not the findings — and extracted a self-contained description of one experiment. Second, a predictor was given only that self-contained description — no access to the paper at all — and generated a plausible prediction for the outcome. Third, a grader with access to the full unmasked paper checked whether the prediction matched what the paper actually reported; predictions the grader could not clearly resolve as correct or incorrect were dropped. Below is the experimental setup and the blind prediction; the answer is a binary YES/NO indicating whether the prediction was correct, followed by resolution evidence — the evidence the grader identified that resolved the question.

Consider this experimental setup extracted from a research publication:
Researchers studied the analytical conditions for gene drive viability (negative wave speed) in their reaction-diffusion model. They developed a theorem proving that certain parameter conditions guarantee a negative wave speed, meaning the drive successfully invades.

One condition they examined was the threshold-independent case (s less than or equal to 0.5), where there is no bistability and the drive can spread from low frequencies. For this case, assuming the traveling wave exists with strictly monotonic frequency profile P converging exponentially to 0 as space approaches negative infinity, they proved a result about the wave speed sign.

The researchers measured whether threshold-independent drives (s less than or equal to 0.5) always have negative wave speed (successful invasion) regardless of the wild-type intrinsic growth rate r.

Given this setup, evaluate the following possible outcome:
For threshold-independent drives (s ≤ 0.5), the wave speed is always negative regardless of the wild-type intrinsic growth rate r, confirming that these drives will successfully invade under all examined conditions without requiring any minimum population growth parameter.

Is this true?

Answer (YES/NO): YES